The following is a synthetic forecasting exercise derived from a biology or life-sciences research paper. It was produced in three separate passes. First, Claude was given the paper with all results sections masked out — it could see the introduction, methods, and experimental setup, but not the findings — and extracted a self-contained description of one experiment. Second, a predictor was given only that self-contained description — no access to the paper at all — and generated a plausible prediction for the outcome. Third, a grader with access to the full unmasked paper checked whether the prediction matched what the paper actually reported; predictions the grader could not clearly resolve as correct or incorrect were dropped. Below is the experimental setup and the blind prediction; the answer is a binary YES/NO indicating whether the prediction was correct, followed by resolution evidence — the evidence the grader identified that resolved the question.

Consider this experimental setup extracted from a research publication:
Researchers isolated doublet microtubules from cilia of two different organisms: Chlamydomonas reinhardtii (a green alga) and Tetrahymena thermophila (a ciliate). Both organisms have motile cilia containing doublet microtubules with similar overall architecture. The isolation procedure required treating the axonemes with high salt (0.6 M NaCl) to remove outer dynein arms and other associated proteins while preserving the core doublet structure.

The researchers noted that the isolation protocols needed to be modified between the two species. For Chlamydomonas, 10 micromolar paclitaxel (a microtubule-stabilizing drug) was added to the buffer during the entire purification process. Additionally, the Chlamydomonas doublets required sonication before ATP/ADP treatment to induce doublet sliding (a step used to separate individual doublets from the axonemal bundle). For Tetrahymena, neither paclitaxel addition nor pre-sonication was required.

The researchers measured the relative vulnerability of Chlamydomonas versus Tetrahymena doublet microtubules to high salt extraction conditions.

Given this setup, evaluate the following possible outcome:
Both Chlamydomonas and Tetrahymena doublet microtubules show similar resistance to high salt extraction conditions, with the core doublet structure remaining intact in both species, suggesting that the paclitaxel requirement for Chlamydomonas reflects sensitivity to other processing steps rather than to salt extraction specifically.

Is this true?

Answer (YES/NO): NO